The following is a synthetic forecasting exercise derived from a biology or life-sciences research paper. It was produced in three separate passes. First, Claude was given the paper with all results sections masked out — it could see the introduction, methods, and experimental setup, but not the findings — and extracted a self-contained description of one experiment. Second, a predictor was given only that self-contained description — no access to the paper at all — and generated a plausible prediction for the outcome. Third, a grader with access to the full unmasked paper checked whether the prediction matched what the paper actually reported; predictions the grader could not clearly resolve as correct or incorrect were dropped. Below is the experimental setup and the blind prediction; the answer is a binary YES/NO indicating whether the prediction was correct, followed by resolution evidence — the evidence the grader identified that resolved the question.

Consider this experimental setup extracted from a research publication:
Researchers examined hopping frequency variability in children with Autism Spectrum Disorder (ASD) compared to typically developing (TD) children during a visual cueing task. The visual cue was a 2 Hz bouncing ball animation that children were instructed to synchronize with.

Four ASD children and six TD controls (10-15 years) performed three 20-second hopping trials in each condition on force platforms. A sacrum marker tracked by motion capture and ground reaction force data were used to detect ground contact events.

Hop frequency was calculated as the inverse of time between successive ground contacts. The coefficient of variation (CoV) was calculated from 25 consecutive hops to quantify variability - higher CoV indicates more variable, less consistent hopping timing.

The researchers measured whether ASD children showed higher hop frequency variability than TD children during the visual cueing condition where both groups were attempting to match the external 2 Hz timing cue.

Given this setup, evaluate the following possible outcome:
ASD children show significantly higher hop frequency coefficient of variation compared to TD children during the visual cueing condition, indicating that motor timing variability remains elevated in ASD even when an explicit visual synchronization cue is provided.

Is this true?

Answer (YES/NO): YES